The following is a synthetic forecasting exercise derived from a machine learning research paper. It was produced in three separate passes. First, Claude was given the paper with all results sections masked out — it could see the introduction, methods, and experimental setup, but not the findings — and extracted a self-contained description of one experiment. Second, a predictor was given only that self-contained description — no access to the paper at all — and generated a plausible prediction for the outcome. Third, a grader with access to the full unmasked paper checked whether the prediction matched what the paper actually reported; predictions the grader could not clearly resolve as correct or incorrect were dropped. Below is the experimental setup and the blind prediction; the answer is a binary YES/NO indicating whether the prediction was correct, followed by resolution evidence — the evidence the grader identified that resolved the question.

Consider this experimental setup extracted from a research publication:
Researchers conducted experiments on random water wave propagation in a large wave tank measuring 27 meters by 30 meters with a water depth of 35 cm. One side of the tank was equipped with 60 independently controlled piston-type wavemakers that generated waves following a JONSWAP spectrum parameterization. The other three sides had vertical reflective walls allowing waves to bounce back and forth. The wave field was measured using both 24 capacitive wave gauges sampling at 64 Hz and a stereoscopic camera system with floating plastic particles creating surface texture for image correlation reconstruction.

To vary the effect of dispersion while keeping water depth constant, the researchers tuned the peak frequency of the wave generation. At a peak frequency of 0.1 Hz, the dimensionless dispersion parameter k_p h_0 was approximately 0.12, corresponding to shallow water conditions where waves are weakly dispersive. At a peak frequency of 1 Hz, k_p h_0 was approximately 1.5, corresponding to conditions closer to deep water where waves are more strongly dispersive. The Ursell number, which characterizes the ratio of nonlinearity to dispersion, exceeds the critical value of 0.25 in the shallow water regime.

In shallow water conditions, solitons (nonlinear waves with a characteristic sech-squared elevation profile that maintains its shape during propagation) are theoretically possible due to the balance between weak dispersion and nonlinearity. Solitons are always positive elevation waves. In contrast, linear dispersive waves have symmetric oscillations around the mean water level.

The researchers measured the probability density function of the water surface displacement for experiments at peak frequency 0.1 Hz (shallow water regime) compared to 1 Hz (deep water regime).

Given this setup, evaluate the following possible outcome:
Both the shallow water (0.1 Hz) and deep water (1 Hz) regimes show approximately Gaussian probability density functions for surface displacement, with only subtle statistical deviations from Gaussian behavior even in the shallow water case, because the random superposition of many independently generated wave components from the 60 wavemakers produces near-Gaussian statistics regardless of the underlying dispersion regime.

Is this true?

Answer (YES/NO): NO